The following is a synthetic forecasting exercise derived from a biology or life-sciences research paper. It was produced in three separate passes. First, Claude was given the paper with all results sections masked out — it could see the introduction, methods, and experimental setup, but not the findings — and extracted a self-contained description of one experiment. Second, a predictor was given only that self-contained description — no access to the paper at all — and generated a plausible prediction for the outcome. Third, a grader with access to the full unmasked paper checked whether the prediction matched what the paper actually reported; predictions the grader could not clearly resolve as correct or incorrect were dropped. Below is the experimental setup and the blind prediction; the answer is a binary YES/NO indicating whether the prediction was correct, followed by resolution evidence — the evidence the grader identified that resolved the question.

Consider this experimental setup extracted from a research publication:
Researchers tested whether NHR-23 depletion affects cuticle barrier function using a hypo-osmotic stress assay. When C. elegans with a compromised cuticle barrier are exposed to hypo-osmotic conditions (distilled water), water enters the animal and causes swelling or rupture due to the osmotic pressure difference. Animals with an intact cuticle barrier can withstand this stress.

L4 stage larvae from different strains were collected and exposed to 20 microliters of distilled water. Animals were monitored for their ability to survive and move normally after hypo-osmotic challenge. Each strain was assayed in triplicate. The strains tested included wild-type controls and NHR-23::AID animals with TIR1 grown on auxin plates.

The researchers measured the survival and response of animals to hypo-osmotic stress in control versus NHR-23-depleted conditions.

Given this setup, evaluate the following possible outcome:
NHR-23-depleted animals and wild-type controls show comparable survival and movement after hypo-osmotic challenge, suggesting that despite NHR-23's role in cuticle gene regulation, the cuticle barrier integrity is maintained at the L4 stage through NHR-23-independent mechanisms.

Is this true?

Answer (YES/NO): NO